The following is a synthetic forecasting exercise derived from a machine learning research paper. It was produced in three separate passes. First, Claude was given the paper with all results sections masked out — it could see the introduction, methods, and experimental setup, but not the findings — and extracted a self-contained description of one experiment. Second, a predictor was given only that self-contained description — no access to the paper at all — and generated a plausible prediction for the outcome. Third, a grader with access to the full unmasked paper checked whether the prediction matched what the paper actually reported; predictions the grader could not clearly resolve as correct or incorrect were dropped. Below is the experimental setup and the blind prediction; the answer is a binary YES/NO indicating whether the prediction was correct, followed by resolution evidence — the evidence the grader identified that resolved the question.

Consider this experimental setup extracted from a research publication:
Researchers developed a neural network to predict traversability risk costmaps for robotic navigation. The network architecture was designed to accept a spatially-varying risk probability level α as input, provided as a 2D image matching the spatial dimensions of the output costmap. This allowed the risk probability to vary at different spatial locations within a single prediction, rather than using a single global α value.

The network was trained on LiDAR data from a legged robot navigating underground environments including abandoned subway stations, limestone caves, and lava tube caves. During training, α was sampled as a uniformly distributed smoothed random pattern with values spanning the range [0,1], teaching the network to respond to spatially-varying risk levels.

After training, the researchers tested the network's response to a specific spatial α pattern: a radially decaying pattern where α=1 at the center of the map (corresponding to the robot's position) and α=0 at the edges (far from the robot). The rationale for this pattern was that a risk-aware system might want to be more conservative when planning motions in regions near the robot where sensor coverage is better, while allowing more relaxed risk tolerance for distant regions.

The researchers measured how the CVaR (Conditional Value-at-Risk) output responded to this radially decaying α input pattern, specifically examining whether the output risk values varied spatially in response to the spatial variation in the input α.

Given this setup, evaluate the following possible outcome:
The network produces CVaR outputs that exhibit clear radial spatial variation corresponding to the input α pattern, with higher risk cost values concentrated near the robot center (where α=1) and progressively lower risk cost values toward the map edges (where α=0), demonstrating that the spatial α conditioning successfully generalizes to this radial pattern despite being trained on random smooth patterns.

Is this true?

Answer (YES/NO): YES